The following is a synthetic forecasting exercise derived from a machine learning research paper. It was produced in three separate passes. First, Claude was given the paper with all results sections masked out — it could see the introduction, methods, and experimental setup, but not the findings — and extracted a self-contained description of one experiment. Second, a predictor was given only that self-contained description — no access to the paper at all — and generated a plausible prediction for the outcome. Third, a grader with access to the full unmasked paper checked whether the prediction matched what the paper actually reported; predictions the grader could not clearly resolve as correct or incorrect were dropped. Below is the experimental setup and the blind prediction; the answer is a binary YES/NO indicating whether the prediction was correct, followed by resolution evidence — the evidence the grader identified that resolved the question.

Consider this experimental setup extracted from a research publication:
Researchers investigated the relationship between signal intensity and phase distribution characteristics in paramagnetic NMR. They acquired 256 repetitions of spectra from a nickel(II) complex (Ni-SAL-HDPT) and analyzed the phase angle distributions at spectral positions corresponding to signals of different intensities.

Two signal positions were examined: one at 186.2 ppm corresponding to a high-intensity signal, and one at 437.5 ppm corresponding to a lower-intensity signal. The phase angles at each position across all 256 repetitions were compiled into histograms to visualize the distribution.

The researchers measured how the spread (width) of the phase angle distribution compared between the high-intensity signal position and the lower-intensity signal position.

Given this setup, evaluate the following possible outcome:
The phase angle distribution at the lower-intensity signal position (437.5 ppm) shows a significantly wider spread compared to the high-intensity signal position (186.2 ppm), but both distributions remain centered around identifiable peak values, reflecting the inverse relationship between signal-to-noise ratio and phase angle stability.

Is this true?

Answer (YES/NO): YES